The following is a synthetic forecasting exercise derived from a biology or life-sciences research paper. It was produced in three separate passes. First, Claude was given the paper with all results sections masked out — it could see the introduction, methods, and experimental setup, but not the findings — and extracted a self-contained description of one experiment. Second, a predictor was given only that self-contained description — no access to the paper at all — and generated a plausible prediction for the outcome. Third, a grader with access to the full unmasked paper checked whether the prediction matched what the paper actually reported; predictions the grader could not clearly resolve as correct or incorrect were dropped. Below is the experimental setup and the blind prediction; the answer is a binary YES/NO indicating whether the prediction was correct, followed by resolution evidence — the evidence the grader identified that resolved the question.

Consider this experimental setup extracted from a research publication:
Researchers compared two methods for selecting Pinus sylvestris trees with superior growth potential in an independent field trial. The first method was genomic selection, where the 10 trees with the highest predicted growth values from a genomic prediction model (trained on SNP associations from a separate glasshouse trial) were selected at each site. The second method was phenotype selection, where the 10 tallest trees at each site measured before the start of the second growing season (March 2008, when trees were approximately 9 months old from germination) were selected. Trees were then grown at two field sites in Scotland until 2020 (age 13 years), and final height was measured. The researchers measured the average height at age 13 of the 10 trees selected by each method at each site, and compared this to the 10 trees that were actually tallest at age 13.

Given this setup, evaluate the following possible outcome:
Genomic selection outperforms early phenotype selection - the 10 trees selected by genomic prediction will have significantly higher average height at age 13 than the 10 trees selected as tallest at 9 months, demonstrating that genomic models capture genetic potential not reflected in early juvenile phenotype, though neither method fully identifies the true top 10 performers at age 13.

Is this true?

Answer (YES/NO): NO